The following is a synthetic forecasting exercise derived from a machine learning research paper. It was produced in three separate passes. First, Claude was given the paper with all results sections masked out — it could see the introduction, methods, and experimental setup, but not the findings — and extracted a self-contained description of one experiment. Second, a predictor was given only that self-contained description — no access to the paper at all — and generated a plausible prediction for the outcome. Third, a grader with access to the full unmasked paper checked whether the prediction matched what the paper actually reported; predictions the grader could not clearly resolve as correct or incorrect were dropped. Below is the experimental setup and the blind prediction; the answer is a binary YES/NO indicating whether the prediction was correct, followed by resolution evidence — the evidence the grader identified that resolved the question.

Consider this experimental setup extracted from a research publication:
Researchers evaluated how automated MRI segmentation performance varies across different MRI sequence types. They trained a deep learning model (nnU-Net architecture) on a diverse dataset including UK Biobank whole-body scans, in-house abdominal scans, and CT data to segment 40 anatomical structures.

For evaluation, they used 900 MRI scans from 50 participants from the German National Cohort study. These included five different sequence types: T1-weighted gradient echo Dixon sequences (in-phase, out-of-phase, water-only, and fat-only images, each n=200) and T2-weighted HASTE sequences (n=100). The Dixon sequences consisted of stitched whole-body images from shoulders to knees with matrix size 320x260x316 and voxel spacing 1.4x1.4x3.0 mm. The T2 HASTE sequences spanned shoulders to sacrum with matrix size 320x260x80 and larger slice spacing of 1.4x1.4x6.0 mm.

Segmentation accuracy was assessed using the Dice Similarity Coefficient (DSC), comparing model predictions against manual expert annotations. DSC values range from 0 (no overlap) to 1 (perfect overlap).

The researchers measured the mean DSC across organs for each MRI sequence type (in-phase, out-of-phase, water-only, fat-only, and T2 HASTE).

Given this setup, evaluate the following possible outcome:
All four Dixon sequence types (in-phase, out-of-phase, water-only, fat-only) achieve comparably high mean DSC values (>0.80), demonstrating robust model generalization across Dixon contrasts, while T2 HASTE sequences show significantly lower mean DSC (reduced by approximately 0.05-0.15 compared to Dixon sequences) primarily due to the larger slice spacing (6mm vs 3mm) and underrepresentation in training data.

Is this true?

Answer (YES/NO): NO